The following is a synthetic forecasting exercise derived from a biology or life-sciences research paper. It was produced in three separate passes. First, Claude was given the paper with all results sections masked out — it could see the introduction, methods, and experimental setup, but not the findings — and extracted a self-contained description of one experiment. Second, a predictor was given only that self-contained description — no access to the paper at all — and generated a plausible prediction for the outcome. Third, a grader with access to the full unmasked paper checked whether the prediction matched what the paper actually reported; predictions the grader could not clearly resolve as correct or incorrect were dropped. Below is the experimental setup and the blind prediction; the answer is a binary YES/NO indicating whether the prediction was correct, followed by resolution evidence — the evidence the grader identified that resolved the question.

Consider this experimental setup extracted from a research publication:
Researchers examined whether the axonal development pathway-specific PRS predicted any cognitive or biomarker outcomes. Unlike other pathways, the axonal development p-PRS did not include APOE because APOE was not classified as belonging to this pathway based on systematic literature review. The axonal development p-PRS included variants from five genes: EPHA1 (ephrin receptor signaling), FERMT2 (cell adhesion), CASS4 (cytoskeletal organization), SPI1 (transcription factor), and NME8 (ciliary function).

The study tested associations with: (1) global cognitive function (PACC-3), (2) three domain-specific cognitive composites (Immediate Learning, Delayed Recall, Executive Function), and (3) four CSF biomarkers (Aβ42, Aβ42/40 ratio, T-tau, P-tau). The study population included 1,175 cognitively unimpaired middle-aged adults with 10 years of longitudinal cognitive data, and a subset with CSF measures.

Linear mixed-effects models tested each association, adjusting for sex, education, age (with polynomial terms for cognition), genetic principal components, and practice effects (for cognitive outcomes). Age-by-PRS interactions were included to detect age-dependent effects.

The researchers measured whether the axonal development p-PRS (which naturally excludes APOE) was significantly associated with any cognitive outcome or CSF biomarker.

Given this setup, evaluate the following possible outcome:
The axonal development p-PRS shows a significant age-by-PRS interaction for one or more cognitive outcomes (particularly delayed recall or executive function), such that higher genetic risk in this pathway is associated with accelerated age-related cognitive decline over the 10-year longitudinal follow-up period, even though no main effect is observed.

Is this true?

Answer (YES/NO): NO